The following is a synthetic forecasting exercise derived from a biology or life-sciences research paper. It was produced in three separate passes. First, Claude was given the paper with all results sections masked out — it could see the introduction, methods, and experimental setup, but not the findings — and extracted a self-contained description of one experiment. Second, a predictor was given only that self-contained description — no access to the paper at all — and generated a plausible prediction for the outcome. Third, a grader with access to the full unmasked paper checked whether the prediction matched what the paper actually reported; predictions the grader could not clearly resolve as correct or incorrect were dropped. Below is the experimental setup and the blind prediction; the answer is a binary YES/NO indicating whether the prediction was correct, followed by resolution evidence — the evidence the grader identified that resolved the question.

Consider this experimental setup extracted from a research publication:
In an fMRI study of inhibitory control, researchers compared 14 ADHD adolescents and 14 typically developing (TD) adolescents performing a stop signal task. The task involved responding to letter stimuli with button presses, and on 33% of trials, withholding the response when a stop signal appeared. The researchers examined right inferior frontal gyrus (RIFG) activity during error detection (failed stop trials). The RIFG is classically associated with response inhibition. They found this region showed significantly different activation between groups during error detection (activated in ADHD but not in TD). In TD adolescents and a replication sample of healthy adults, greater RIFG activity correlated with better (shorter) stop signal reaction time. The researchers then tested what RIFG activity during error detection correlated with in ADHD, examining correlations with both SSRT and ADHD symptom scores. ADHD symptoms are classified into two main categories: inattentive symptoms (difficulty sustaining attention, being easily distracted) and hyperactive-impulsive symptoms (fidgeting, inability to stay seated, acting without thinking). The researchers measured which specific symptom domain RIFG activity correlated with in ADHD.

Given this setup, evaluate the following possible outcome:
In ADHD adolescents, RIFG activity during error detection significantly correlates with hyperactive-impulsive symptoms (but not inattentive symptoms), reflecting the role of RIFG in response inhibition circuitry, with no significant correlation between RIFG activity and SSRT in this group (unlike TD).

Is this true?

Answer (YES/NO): YES